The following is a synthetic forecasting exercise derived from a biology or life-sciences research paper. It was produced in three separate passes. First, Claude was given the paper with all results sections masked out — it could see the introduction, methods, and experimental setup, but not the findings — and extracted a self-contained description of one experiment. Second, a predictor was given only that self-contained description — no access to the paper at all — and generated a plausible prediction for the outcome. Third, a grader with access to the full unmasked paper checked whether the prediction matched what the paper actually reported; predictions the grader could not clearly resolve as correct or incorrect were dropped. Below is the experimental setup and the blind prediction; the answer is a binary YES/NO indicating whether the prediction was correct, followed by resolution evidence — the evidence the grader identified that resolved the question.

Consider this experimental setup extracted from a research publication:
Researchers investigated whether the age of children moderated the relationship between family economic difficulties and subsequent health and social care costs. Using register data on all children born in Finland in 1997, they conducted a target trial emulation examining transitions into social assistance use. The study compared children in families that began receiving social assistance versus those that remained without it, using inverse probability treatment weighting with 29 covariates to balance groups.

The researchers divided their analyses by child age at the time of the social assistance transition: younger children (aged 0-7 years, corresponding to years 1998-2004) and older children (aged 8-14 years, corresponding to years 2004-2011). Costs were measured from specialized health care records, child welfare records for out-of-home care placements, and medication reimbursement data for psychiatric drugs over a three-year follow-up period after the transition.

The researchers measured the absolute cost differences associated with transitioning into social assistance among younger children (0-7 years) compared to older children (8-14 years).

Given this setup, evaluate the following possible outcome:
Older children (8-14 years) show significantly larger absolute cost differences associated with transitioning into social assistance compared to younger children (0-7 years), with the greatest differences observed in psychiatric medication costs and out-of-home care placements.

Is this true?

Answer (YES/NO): NO